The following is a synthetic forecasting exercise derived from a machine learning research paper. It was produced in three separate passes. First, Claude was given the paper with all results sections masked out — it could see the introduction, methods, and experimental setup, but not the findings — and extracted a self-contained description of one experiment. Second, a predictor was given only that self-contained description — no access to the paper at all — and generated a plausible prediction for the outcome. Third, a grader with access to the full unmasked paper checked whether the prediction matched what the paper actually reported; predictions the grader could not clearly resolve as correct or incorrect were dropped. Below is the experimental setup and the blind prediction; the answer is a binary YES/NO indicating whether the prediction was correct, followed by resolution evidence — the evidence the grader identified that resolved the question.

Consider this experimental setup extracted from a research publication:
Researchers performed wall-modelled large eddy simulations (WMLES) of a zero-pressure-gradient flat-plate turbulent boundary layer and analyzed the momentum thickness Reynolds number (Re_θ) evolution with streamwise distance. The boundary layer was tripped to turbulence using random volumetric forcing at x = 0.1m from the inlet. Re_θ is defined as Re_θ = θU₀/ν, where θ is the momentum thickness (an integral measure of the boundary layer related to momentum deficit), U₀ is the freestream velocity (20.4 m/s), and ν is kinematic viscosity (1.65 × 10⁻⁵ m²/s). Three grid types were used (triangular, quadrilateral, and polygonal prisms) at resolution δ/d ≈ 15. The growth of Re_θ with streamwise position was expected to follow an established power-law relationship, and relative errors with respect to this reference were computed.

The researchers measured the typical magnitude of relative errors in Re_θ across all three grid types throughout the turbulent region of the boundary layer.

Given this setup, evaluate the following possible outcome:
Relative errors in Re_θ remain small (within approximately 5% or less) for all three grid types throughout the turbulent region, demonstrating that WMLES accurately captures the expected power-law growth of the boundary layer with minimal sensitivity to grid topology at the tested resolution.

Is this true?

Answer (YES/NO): YES